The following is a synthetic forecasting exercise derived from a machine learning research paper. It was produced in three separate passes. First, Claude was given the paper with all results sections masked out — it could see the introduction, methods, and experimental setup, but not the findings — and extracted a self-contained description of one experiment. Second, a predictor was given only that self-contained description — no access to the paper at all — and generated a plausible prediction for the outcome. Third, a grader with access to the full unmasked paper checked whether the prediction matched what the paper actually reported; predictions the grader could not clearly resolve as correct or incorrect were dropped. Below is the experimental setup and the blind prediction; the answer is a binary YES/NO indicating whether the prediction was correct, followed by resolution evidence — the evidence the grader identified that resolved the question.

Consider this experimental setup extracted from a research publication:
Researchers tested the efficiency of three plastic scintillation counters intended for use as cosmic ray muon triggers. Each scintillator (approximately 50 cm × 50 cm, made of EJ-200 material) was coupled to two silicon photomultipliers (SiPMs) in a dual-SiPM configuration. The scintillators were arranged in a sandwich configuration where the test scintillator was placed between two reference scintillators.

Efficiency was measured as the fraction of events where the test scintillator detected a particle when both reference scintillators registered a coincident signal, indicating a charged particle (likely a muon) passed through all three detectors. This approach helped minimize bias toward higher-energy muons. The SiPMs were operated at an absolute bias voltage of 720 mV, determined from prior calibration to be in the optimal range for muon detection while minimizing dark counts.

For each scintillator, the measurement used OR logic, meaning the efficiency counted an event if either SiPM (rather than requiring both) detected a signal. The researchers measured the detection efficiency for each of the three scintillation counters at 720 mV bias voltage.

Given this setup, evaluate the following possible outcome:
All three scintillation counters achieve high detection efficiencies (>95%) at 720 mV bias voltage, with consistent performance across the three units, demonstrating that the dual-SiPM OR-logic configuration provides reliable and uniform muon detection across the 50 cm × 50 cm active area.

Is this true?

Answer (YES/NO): NO